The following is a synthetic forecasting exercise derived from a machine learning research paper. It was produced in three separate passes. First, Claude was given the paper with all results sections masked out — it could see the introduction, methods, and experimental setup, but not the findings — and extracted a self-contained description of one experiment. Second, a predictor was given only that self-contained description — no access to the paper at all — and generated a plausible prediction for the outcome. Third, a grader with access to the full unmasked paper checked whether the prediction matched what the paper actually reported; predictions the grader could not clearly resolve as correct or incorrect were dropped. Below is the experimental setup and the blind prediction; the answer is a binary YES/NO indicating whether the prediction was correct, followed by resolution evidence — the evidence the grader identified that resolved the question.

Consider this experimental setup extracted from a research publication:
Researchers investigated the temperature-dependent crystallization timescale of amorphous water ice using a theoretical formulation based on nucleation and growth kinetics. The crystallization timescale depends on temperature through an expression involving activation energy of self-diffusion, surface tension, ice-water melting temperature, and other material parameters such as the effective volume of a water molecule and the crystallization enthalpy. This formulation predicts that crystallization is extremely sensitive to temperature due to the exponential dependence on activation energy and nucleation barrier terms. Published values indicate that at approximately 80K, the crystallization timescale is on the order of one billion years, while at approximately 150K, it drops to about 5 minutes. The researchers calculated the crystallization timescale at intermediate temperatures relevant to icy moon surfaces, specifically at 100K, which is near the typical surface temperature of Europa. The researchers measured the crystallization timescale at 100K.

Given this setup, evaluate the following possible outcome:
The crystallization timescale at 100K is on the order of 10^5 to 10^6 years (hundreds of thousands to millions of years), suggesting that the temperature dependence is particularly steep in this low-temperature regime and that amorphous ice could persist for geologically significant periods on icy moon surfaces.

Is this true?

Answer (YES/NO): NO